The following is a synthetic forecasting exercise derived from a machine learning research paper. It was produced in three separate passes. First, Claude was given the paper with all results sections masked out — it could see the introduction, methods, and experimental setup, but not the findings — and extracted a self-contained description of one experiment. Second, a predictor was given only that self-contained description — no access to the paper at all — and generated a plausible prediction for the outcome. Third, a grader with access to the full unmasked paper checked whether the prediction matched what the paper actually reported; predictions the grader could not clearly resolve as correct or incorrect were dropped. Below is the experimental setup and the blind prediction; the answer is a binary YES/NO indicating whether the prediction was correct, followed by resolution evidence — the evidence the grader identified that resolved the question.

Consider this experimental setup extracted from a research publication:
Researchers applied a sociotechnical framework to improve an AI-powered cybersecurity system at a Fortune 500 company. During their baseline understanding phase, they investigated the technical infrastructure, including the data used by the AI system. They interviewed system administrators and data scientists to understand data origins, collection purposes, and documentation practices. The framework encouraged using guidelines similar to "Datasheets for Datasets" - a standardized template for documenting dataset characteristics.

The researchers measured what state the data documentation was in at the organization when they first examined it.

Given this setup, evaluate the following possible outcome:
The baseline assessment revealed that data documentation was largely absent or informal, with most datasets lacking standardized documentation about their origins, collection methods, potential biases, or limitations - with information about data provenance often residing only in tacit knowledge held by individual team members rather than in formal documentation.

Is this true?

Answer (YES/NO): NO